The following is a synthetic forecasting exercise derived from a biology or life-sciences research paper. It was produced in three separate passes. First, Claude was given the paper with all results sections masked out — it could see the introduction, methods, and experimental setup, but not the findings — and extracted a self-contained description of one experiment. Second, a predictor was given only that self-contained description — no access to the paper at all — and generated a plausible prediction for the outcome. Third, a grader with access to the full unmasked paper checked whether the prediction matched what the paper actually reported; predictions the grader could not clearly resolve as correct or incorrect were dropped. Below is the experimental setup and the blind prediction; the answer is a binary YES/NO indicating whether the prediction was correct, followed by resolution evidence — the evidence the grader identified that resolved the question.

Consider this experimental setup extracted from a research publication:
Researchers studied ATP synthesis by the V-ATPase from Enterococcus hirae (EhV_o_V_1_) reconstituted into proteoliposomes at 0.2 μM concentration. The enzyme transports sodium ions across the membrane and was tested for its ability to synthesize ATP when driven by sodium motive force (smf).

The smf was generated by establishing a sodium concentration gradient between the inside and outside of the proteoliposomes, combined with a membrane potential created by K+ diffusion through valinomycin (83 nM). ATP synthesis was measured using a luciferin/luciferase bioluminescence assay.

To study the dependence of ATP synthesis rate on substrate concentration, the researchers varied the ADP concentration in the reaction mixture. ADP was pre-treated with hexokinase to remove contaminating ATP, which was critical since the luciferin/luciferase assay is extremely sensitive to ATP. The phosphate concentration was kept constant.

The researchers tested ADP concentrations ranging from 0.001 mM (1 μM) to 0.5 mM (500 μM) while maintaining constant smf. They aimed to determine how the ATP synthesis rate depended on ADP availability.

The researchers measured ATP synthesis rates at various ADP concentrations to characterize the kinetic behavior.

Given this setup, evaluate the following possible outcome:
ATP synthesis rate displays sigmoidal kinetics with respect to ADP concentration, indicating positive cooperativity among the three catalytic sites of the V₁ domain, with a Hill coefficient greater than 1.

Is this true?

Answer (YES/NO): NO